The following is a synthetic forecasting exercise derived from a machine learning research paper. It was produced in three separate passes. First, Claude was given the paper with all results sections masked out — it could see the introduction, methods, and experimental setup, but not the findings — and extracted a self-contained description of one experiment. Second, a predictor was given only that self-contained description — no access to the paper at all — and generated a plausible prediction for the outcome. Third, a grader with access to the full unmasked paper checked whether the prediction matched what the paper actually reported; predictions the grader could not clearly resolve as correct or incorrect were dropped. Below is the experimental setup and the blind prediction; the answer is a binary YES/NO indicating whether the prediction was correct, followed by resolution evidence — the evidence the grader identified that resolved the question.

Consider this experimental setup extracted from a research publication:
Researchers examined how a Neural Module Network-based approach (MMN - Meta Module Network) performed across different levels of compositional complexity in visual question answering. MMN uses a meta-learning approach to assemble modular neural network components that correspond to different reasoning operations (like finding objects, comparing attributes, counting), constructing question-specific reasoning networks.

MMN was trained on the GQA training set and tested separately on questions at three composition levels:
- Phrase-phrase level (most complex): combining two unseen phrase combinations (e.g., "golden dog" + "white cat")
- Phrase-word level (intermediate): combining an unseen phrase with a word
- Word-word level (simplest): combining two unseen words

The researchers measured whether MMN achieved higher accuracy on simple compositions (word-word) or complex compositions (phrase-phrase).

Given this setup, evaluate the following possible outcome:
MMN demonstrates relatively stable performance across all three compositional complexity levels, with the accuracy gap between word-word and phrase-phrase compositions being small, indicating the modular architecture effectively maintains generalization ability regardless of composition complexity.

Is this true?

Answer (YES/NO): NO